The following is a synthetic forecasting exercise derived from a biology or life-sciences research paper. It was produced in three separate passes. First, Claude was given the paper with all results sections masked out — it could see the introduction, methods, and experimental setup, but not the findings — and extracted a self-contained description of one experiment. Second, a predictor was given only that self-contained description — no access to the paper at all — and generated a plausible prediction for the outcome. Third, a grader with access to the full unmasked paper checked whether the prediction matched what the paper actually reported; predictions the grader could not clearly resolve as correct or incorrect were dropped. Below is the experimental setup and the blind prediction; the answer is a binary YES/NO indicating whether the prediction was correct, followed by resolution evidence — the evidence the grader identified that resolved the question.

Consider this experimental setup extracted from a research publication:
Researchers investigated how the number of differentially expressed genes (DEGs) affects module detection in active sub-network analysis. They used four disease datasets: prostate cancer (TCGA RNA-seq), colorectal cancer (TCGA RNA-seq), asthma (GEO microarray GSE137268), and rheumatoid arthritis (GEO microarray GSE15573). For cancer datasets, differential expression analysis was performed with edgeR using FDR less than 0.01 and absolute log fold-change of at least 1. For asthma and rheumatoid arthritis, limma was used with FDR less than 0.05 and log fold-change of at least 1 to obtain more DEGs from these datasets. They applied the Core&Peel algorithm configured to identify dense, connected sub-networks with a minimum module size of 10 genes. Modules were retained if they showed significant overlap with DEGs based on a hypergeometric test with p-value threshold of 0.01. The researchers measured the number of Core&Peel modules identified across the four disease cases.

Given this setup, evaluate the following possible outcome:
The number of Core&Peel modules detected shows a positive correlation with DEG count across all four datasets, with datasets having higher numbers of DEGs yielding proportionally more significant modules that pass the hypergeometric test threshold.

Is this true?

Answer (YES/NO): YES